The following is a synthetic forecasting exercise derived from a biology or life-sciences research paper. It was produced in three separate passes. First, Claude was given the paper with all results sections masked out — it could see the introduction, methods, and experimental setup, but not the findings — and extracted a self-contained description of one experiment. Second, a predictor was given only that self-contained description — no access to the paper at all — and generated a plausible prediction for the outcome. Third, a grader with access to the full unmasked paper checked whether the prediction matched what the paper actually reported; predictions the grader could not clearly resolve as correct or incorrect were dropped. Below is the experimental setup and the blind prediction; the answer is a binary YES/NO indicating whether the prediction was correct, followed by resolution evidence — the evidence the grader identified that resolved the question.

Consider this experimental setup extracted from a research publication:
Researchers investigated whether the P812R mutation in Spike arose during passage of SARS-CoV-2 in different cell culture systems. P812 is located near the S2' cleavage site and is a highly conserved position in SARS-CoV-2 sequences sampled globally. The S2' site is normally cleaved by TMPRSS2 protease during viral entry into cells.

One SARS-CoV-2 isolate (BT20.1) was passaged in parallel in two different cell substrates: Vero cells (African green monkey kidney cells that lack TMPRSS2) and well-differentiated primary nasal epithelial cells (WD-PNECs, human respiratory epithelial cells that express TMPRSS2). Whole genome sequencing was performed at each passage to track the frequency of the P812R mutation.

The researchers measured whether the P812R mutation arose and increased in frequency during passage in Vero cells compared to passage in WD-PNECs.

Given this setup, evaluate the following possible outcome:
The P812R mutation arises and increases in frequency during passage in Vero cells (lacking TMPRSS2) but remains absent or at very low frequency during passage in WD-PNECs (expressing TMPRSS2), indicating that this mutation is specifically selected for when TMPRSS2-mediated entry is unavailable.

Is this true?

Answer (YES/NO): YES